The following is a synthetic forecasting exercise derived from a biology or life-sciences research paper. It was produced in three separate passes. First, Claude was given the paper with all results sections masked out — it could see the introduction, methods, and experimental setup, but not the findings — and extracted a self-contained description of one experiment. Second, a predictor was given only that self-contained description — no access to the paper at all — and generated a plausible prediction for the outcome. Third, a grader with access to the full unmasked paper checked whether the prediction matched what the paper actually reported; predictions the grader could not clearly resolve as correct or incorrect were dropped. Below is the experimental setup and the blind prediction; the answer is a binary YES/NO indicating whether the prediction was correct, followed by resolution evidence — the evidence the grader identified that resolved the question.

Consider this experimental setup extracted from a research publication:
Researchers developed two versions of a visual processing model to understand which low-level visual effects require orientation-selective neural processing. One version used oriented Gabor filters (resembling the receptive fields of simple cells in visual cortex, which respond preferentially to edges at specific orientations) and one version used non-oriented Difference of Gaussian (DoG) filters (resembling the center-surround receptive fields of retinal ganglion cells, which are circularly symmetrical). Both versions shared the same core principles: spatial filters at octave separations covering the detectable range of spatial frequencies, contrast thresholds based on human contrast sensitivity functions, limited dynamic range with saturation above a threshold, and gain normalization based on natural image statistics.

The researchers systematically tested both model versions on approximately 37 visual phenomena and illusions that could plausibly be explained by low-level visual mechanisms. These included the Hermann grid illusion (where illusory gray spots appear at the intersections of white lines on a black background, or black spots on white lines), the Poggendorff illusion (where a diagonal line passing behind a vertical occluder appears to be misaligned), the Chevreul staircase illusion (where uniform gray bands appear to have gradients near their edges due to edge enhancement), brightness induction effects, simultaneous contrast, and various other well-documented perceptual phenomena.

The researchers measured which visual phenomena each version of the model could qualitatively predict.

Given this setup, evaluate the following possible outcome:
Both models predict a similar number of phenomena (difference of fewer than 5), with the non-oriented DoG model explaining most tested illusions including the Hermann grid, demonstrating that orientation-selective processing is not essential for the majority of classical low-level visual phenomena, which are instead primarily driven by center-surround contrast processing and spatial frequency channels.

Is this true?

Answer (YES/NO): NO